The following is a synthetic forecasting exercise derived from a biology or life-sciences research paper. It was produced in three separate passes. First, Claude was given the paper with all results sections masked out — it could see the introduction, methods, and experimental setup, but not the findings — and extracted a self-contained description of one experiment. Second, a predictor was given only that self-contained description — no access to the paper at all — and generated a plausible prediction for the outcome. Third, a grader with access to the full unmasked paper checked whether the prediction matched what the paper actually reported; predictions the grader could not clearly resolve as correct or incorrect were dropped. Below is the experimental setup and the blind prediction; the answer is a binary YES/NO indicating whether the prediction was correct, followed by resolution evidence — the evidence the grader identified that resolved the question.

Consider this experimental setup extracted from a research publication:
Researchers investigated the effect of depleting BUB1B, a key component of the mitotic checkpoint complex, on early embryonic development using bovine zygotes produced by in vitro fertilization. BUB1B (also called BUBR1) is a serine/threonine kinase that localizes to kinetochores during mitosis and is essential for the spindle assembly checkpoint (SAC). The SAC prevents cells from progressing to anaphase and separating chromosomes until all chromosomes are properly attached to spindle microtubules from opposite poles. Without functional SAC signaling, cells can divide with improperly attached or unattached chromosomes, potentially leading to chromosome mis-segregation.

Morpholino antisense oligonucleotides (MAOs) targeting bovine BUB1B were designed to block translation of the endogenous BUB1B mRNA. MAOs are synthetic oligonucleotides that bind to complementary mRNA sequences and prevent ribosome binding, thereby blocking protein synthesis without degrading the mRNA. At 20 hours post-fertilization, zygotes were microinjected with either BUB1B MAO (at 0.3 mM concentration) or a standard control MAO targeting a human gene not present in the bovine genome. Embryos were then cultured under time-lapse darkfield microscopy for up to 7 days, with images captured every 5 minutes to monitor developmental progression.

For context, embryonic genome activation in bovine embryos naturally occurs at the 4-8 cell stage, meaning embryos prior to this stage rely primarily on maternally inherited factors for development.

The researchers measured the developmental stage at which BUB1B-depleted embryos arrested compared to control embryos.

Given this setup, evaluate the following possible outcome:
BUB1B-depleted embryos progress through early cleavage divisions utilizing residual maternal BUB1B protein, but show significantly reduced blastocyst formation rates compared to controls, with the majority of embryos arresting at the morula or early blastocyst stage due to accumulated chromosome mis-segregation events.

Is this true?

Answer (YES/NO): NO